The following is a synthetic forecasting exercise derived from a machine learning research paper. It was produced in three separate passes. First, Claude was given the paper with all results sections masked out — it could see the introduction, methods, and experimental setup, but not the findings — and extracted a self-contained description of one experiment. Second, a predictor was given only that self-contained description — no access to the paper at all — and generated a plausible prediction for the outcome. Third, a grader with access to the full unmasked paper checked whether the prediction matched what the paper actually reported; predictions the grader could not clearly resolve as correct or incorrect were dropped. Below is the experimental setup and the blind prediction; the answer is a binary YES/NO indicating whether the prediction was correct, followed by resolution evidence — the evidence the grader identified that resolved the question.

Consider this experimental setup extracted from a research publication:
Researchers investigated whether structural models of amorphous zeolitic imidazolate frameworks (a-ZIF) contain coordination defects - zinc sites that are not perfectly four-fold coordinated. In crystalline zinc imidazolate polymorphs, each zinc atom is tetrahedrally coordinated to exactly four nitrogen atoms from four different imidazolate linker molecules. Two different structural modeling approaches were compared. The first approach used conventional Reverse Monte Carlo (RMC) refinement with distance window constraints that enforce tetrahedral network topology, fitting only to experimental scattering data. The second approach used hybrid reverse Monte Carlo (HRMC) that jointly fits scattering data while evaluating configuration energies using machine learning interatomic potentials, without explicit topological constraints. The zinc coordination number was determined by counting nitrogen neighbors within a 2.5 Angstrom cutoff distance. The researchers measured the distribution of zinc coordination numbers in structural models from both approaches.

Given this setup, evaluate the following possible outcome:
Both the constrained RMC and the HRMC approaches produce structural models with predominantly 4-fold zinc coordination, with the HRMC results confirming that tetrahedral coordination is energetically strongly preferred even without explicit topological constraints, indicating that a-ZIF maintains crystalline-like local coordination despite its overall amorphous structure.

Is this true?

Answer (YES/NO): NO